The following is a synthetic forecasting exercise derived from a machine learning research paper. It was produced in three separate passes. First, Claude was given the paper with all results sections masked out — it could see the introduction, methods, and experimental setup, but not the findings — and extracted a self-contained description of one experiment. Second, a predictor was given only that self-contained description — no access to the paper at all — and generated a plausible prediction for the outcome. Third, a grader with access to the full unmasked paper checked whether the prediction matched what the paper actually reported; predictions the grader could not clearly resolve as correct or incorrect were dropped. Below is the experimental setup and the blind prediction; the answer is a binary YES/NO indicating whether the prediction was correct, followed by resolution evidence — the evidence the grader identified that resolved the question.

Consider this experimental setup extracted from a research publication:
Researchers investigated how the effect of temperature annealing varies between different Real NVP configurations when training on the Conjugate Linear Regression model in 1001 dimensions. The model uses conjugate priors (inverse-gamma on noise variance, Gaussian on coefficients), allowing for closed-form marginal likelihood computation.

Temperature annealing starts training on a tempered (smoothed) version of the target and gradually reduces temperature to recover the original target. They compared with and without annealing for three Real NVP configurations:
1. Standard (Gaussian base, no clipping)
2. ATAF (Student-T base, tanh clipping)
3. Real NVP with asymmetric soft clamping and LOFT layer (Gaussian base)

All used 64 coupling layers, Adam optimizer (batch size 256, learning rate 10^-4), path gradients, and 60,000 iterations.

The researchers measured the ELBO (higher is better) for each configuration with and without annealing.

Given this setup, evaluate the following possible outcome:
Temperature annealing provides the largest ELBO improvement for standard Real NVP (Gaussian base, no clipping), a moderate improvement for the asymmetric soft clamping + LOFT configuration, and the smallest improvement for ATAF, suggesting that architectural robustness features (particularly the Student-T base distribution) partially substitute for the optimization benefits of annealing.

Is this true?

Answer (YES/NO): NO